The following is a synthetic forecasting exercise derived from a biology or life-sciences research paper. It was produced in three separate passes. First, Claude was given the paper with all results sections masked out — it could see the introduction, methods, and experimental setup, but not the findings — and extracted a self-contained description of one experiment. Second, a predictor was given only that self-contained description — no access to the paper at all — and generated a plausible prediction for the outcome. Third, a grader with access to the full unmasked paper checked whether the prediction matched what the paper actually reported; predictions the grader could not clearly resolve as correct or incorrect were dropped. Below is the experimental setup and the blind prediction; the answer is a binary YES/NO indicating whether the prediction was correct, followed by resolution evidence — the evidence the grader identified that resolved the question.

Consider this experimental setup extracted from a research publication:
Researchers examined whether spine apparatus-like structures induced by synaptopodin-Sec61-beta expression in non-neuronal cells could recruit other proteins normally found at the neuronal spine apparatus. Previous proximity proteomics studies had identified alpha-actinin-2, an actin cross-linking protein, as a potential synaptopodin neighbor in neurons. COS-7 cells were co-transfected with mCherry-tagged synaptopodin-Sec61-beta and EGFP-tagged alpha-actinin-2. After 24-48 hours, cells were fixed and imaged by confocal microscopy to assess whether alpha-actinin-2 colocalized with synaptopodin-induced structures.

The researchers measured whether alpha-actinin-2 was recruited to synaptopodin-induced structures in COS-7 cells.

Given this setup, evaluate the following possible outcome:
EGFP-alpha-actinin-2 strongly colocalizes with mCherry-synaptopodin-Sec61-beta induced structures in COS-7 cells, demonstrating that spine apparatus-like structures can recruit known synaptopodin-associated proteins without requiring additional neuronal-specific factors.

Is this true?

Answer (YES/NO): YES